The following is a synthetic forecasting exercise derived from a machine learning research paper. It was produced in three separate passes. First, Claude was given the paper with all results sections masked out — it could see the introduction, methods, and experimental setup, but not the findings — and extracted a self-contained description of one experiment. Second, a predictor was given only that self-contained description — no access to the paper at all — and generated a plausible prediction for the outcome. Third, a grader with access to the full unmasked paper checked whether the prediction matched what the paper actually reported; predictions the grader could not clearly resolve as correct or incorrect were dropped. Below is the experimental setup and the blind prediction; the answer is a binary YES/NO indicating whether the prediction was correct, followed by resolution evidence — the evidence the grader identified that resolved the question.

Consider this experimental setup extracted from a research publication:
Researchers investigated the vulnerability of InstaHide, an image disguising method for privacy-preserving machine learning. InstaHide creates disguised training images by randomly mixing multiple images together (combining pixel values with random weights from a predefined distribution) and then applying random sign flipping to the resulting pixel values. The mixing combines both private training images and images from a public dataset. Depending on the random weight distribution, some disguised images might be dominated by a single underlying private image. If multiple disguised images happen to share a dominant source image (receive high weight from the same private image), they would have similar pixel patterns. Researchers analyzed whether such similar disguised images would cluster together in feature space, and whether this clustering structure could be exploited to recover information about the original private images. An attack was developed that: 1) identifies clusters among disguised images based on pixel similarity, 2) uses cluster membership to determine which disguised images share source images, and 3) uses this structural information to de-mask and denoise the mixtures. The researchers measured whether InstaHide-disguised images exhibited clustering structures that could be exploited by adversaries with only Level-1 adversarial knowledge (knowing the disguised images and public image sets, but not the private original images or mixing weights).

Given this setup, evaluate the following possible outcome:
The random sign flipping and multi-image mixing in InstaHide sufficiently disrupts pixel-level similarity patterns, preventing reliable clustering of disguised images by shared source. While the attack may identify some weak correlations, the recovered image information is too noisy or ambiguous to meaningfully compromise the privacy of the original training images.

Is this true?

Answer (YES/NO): NO